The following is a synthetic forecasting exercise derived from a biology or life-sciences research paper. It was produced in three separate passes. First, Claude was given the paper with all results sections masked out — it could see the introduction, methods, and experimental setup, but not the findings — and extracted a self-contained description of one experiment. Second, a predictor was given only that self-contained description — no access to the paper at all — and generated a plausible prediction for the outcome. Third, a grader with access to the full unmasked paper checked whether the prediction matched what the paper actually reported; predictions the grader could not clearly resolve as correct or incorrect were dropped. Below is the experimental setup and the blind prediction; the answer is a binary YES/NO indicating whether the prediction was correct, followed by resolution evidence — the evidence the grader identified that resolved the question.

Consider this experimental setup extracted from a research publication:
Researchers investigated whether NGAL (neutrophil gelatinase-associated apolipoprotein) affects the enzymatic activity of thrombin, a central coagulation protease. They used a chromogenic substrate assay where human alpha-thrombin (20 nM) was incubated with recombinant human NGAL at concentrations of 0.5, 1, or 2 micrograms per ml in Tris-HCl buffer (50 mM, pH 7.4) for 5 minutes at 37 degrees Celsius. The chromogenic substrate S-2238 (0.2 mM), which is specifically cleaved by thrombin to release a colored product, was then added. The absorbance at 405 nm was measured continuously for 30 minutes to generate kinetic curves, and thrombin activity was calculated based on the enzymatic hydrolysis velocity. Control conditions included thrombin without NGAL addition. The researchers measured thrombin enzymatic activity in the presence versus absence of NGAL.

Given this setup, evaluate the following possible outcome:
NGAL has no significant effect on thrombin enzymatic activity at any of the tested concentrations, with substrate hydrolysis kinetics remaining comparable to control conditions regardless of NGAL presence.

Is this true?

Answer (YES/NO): NO